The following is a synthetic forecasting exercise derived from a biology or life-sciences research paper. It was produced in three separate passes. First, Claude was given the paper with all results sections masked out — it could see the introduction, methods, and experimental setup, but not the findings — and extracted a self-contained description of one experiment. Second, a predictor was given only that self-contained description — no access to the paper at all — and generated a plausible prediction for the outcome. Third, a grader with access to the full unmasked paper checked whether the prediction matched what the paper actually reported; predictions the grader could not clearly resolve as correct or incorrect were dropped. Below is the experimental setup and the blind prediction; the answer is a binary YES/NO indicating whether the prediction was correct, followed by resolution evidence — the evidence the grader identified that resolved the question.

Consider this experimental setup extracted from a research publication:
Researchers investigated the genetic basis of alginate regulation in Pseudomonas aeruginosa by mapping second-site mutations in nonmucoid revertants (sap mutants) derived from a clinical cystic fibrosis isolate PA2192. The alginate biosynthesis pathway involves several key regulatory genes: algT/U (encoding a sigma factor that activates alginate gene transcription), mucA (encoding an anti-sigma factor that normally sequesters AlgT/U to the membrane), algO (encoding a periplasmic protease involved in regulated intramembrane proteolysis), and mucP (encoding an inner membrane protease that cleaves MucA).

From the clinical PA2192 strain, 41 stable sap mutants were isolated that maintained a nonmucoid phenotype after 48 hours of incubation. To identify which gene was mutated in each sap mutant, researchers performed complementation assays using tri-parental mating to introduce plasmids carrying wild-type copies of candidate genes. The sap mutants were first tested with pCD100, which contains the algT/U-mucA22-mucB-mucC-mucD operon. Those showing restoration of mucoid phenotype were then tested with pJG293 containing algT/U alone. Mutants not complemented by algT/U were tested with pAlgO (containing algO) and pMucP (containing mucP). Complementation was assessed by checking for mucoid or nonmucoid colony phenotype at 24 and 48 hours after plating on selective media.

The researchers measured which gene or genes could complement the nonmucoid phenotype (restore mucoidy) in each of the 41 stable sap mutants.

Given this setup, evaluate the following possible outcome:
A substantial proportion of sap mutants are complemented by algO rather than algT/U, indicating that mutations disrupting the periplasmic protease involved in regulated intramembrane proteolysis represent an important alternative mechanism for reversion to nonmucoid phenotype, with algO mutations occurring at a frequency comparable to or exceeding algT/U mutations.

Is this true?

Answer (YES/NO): NO